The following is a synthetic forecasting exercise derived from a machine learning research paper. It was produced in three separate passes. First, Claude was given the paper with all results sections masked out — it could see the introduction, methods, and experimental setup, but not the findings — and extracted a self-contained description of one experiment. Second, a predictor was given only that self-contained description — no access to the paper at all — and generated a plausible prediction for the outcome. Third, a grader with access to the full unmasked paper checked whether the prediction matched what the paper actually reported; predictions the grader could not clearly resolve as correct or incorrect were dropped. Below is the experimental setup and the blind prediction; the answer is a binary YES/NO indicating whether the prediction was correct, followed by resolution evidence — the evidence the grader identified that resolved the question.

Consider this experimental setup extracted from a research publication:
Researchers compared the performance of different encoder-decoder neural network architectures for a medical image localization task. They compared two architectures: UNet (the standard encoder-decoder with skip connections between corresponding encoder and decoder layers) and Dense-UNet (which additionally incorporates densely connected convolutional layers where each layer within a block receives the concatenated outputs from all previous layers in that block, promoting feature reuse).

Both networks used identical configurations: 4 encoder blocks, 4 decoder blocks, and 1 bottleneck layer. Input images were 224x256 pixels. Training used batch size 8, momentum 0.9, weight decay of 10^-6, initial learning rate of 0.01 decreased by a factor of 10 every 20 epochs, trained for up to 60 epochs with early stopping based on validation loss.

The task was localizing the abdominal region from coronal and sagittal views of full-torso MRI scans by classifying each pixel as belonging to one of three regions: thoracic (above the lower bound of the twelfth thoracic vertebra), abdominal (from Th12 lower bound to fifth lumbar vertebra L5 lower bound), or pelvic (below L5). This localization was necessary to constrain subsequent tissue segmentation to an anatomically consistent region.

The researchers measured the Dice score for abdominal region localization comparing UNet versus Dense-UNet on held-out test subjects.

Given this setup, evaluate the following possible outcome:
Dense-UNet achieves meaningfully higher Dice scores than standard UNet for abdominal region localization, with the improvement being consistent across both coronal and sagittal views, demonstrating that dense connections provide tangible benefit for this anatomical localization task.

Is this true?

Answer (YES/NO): NO